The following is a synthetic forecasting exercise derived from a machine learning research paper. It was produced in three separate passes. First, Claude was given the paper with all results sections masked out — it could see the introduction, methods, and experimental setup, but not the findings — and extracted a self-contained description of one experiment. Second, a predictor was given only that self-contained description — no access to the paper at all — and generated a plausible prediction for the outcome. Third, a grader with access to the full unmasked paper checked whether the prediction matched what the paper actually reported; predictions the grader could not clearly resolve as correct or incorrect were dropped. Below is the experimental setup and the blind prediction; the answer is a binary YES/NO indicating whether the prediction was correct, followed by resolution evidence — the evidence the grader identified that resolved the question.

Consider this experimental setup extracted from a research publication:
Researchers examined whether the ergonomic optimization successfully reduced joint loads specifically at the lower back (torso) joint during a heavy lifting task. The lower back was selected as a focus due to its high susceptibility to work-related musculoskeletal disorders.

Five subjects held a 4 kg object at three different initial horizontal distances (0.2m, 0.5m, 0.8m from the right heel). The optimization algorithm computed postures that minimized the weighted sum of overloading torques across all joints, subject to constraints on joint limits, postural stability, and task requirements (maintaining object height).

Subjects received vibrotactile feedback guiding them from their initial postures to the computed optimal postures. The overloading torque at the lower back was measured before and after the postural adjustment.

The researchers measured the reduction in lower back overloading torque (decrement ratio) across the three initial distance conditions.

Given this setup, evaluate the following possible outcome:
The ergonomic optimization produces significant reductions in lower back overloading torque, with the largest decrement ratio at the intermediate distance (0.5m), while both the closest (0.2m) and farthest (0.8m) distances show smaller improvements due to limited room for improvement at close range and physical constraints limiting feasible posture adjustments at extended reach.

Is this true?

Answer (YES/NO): NO